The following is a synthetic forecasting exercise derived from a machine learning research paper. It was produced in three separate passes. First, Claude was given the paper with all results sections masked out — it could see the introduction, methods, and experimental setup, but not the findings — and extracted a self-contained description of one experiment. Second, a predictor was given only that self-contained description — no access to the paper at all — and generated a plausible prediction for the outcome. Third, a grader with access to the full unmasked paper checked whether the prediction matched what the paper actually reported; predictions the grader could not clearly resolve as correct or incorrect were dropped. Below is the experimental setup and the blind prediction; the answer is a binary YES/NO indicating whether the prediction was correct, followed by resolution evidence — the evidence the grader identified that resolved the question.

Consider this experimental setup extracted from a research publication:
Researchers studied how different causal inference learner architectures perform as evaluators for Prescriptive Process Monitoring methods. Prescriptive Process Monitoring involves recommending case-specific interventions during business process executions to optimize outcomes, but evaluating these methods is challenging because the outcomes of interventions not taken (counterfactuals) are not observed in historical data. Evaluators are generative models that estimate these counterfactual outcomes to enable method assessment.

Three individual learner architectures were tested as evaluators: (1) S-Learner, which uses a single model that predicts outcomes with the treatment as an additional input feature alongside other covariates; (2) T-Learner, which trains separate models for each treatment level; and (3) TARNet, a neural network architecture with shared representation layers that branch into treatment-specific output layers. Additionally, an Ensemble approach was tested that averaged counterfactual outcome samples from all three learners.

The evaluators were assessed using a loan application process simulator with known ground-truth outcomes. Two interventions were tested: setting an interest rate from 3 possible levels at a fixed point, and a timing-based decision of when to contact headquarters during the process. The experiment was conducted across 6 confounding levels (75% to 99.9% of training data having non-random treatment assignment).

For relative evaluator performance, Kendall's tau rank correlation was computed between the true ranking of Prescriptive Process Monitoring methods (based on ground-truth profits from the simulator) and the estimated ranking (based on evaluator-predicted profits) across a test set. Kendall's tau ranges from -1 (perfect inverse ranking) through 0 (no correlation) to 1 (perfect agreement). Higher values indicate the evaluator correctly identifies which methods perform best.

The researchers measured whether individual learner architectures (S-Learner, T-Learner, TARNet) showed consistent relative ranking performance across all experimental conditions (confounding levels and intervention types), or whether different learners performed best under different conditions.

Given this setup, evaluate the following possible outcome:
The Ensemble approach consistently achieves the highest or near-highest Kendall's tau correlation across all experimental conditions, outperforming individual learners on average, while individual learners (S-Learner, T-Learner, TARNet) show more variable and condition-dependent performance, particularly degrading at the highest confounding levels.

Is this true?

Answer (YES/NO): NO